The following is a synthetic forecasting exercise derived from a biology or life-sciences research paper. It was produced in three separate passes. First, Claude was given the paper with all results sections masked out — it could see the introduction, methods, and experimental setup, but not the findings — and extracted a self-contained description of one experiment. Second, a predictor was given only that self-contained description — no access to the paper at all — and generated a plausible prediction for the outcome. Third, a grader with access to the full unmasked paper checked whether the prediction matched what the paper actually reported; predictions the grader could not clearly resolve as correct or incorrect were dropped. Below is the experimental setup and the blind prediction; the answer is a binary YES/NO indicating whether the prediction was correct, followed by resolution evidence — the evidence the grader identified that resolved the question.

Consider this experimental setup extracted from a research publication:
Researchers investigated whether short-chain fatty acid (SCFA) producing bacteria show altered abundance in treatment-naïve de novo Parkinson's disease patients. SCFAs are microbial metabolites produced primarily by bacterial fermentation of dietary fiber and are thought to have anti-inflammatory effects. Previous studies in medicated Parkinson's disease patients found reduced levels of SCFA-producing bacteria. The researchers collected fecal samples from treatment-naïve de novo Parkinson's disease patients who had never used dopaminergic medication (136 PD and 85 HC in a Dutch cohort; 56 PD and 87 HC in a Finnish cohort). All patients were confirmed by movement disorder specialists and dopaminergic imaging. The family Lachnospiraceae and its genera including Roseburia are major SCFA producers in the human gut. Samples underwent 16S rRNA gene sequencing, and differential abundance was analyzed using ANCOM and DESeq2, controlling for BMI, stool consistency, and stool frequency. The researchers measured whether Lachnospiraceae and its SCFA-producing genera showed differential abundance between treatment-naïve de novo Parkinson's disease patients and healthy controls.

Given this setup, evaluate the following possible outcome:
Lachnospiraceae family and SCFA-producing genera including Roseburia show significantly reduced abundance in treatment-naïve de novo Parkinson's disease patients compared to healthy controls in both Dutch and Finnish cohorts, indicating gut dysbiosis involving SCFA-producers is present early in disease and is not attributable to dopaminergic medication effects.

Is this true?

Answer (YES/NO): NO